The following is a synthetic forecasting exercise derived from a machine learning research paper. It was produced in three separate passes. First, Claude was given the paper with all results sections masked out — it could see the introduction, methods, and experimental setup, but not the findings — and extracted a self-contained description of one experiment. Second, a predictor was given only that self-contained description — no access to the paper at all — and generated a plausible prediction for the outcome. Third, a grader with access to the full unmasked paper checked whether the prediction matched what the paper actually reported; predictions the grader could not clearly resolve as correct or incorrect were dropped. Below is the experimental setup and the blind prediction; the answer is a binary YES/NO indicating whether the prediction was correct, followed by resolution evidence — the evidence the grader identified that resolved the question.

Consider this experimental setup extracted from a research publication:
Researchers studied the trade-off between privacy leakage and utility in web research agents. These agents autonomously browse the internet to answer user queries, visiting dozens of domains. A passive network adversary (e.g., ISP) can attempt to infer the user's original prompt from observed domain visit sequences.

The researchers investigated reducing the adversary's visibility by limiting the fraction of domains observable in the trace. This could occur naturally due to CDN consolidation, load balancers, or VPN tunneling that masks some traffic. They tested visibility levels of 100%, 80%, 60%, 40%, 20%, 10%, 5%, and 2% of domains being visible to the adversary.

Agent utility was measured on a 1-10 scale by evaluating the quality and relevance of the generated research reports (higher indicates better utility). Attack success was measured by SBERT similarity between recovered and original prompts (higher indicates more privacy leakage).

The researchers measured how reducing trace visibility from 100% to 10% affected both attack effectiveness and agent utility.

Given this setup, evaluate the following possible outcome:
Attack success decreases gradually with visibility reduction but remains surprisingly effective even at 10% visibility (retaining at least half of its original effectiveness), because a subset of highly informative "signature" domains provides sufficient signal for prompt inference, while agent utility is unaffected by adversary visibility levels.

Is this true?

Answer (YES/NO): YES